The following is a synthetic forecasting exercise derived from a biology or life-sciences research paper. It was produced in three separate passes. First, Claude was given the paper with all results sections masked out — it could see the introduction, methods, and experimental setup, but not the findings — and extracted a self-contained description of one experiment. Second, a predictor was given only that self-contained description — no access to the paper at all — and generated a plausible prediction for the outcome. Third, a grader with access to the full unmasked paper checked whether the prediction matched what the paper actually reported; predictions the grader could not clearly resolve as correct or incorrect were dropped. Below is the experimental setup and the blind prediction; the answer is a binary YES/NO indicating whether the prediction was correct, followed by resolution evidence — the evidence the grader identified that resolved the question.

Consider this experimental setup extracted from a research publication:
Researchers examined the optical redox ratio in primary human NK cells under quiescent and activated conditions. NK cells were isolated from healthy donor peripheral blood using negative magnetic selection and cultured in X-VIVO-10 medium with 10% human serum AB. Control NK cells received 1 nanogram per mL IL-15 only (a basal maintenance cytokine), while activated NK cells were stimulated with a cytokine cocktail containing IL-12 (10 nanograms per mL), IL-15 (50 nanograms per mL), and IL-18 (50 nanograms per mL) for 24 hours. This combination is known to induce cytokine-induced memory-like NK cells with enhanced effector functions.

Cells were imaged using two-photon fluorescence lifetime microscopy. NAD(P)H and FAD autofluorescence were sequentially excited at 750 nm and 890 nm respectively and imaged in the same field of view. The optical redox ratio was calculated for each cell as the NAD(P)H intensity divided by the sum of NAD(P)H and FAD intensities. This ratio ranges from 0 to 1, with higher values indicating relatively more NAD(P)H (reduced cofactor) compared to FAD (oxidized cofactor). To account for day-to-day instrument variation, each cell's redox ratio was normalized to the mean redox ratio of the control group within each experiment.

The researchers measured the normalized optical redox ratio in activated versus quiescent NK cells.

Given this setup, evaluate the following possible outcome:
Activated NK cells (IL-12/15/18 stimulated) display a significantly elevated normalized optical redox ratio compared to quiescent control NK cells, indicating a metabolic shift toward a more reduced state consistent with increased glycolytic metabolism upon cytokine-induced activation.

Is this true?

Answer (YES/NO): YES